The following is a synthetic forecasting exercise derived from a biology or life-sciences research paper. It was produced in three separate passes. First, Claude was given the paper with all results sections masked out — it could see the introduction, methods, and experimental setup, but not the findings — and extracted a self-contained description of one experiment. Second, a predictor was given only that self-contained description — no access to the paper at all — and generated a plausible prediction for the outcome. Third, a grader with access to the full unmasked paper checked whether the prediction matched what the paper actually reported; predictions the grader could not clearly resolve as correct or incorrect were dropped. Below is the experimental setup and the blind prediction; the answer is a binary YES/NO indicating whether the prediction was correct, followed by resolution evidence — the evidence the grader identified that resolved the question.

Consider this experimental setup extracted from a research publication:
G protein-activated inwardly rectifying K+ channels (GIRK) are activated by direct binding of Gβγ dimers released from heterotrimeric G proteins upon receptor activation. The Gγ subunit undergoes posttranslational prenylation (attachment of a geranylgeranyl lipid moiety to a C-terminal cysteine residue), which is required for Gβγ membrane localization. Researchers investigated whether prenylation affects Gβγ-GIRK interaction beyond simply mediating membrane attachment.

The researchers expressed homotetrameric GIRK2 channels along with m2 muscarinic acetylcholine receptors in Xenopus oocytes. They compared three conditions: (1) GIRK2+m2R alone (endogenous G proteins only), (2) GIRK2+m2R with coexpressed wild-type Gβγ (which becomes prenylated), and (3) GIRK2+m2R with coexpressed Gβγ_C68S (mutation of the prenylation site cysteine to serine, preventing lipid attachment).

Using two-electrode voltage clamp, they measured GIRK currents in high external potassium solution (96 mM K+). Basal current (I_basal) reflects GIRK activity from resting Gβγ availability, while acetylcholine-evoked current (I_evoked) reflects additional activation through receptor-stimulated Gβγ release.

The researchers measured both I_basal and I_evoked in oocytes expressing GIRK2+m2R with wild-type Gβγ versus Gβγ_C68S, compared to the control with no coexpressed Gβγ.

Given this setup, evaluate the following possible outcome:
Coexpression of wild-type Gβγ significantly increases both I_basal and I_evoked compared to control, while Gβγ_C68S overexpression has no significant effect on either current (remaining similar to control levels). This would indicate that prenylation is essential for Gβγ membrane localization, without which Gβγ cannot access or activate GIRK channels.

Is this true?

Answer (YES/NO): NO